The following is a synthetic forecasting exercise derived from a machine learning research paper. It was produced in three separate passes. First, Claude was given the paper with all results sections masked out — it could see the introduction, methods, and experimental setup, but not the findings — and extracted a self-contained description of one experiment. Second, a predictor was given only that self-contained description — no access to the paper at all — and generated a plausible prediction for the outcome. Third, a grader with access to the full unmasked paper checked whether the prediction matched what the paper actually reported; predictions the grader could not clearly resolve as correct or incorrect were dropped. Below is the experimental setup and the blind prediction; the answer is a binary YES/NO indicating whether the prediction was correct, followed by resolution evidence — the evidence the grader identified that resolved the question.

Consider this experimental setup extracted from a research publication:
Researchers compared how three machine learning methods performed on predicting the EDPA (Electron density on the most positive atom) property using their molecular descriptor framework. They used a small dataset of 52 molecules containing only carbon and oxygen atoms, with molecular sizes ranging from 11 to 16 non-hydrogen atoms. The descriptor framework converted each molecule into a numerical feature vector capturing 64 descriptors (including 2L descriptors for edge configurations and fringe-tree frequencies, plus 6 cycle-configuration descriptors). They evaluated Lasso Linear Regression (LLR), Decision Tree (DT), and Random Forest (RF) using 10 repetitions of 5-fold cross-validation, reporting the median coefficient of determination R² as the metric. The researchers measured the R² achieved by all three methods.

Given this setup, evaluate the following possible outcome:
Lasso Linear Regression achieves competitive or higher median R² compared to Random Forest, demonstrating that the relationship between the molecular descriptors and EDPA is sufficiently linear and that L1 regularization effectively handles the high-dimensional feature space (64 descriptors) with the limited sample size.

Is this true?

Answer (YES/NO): YES